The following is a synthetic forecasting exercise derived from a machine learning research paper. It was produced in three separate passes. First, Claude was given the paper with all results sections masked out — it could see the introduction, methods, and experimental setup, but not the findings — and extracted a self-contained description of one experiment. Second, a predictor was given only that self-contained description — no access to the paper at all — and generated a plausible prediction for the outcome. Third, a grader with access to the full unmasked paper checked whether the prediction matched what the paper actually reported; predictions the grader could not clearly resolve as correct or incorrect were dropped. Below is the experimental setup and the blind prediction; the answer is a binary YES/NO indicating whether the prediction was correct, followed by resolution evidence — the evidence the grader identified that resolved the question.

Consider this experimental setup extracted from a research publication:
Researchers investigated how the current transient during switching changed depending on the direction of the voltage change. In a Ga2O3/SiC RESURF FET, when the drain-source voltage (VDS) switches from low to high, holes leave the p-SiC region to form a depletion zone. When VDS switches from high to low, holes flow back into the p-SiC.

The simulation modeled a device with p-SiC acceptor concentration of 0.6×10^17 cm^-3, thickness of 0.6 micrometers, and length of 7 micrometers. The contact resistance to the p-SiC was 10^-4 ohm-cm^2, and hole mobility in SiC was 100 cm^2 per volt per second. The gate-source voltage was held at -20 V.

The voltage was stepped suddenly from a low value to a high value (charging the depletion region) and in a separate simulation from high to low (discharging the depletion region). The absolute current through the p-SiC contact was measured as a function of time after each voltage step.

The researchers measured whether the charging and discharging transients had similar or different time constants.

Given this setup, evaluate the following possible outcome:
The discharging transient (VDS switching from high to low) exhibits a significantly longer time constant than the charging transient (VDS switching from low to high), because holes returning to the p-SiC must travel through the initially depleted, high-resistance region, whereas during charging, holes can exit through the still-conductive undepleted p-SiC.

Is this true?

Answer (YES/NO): NO